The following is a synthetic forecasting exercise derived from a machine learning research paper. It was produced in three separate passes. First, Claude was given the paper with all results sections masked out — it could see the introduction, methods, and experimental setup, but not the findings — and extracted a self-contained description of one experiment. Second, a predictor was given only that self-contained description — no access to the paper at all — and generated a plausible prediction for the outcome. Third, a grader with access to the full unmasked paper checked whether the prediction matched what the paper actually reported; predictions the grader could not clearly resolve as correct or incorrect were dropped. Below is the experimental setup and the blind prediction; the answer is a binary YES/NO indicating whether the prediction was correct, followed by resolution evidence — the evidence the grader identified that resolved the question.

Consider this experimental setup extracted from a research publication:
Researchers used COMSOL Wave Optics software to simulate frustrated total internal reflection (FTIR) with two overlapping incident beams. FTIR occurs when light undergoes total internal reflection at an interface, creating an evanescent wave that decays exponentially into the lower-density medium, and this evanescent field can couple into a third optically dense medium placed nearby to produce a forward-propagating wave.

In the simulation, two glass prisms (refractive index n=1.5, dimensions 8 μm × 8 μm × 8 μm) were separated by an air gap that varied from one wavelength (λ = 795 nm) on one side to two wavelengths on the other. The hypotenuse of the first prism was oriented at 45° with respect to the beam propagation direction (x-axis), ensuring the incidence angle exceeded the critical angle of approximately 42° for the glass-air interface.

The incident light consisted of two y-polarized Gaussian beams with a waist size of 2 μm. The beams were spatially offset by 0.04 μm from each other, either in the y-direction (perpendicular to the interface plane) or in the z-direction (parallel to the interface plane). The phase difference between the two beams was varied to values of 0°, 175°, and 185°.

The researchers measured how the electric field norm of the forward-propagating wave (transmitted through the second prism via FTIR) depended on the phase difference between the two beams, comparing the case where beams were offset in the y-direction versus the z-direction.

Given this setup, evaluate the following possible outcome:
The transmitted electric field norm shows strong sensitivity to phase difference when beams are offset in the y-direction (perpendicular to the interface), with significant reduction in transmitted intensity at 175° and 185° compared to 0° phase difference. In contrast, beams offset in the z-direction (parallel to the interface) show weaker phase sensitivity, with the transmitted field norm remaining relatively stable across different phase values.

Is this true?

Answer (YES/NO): NO